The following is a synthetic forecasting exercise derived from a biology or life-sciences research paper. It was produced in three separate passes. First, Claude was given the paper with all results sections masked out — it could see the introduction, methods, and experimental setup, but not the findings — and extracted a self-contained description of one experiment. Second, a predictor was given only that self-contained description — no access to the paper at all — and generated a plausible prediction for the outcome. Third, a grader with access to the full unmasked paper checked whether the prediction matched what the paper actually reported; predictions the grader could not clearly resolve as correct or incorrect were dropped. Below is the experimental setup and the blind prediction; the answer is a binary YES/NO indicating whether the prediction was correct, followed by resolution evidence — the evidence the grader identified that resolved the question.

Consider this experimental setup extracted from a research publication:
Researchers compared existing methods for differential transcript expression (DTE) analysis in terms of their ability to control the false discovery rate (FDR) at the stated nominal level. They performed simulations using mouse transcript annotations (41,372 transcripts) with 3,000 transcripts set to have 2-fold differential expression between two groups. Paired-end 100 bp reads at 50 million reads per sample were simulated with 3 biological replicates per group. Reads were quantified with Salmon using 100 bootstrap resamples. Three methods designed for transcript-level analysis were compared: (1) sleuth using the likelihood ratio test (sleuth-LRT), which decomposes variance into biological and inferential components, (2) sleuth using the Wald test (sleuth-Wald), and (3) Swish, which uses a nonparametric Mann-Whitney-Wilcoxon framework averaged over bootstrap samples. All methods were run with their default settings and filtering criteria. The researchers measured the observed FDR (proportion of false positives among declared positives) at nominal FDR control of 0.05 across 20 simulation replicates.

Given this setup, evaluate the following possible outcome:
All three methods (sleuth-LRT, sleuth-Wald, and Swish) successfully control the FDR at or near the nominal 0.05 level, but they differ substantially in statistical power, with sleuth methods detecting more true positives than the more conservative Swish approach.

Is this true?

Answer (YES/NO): NO